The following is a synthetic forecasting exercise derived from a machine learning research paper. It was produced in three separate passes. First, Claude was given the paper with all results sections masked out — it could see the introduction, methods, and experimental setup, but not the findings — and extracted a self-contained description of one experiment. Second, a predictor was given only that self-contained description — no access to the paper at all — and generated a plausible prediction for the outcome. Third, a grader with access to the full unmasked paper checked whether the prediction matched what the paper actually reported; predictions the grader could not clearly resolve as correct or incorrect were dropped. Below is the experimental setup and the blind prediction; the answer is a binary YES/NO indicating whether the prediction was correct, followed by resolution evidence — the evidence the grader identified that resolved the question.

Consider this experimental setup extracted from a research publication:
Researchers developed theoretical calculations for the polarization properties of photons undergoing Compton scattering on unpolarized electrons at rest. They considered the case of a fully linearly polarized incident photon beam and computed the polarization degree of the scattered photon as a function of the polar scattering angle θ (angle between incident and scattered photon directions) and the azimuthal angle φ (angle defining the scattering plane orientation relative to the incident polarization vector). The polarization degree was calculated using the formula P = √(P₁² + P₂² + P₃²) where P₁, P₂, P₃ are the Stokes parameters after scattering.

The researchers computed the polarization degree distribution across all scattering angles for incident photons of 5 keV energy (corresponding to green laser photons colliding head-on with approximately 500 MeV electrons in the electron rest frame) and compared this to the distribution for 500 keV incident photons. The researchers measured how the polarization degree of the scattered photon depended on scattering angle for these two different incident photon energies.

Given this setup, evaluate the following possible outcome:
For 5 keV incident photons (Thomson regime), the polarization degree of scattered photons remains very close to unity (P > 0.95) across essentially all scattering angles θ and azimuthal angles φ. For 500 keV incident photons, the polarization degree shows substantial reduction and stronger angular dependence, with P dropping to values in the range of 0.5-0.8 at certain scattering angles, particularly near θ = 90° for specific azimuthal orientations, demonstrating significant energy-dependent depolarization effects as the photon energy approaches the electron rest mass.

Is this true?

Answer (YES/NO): NO